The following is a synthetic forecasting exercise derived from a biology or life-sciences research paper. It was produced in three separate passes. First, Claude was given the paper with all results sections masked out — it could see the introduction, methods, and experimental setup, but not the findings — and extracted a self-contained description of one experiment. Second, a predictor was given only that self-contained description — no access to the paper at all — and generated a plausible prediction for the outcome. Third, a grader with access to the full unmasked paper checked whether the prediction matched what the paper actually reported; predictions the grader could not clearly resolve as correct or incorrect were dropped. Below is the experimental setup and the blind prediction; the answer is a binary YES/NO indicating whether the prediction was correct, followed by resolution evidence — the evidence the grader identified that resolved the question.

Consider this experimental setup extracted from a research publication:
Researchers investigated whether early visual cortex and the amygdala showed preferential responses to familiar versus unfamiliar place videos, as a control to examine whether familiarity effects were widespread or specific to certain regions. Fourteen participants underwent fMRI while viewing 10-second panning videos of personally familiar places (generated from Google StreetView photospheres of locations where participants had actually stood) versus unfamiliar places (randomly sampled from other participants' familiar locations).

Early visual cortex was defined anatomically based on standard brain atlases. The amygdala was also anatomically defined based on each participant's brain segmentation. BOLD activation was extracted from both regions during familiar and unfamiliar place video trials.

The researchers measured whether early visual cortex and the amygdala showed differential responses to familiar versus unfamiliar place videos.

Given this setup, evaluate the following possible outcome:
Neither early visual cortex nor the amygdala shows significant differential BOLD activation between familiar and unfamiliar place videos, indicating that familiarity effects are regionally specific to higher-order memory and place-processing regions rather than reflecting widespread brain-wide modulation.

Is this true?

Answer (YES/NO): YES